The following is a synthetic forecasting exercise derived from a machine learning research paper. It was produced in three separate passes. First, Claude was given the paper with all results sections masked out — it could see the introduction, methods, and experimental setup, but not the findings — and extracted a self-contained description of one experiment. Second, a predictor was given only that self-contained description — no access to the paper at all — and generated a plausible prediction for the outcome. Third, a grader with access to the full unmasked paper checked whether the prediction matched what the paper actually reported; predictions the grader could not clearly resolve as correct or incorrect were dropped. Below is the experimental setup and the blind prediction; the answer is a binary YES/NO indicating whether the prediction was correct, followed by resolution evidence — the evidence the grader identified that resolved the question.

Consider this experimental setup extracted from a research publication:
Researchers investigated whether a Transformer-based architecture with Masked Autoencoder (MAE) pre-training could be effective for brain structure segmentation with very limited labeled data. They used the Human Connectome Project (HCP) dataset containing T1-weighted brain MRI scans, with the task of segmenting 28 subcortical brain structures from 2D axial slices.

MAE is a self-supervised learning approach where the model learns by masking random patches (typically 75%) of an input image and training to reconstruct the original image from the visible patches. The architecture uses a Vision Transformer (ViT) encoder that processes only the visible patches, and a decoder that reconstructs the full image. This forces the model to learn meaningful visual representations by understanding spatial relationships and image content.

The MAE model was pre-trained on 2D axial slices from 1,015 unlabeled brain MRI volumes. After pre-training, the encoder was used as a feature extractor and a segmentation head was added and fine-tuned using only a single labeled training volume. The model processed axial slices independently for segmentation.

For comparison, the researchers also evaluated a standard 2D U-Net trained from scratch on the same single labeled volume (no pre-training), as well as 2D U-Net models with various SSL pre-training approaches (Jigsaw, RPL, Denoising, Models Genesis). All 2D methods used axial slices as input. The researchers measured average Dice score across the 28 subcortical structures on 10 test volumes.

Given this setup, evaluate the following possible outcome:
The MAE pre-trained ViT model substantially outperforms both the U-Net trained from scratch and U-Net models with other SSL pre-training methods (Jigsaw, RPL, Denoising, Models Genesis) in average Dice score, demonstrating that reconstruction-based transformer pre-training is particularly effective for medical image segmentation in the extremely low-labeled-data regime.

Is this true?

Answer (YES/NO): NO